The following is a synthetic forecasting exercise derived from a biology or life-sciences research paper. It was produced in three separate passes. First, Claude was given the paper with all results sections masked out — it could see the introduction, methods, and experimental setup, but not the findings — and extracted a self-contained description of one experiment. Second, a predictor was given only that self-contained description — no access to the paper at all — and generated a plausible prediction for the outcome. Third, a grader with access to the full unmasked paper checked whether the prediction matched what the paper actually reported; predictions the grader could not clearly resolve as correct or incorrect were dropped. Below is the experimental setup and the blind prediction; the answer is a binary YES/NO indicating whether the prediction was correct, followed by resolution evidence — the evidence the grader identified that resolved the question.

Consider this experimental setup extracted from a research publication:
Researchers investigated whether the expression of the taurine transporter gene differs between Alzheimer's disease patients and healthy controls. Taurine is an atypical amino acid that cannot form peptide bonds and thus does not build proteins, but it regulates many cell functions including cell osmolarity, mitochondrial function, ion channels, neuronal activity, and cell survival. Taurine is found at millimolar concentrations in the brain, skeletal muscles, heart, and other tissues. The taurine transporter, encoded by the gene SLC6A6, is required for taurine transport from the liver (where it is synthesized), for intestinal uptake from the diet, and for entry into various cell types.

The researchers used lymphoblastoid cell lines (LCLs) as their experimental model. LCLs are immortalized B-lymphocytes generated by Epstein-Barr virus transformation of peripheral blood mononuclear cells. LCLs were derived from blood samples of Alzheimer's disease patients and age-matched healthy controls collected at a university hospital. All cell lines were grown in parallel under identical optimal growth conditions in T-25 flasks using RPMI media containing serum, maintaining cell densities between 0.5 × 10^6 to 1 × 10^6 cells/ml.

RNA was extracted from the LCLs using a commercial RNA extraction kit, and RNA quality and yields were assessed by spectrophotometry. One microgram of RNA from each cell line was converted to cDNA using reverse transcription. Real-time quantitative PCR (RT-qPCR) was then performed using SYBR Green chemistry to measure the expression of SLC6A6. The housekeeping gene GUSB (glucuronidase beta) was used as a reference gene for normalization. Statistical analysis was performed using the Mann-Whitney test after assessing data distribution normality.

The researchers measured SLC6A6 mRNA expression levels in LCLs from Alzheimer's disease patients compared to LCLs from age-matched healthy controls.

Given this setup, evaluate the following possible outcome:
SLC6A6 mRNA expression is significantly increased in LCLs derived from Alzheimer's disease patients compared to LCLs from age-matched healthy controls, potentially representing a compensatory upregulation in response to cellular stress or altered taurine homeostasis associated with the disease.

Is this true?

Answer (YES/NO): NO